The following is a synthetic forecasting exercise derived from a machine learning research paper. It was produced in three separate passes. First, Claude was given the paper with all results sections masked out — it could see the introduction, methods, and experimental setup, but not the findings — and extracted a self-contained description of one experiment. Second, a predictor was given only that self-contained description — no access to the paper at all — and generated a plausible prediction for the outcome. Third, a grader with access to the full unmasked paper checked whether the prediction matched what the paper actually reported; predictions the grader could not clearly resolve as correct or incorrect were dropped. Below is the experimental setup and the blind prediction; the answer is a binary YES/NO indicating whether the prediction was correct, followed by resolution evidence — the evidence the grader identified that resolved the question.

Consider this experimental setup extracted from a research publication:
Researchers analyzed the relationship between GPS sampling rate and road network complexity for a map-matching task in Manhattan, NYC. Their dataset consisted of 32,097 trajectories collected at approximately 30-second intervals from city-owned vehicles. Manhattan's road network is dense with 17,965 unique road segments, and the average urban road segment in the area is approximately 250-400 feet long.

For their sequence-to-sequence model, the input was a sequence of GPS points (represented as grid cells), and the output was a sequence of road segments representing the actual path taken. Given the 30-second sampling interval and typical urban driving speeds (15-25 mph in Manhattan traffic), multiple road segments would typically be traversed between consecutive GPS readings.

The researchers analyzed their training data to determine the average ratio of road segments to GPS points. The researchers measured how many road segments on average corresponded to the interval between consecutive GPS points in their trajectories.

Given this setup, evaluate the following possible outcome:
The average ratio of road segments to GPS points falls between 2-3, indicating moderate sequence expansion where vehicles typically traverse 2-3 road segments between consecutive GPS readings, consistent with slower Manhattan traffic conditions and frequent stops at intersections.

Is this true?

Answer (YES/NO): NO